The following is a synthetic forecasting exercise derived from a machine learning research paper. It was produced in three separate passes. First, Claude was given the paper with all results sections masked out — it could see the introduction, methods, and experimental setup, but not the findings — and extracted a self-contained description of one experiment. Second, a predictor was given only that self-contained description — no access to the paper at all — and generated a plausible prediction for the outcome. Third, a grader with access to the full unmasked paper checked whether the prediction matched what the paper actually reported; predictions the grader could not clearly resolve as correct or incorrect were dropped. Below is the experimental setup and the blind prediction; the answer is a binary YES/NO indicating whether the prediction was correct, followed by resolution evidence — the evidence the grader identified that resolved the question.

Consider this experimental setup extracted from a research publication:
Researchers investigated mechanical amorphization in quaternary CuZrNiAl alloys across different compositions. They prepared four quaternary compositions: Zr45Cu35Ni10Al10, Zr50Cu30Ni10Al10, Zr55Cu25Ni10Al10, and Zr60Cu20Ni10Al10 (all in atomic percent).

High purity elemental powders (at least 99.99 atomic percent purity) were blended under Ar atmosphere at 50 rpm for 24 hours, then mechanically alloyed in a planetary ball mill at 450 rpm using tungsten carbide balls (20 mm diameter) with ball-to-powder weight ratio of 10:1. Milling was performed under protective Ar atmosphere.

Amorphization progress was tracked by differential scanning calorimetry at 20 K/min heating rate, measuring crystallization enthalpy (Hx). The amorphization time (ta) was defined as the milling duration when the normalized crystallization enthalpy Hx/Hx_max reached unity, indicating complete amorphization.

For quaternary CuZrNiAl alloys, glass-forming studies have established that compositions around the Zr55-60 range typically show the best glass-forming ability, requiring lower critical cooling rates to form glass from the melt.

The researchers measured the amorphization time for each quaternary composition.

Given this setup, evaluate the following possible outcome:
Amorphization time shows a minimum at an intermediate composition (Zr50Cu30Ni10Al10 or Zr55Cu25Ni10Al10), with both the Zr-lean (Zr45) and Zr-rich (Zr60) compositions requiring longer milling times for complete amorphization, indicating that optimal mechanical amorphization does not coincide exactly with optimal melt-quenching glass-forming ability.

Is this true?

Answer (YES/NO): NO